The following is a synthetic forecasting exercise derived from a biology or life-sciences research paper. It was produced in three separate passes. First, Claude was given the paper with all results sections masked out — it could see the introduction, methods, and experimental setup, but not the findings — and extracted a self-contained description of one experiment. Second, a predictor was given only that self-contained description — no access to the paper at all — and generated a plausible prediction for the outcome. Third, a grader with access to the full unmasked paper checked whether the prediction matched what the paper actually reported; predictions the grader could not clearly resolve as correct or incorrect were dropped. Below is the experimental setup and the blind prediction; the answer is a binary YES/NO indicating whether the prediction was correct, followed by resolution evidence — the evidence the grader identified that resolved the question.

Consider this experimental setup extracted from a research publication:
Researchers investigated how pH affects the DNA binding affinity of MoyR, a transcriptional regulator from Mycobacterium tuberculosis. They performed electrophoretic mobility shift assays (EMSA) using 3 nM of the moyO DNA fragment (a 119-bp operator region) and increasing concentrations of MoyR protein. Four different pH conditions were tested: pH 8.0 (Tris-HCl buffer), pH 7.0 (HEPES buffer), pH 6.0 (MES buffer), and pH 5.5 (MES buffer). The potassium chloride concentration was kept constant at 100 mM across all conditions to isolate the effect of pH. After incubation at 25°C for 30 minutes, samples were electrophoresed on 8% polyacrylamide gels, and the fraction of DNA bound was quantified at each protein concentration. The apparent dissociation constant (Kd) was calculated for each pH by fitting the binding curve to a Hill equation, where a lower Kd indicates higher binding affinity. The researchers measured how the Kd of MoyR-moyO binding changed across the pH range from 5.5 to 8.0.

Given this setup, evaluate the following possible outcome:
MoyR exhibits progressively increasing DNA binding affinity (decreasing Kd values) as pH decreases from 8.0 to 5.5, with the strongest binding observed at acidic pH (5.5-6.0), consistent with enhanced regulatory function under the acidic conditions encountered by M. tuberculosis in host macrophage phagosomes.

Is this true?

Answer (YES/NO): NO